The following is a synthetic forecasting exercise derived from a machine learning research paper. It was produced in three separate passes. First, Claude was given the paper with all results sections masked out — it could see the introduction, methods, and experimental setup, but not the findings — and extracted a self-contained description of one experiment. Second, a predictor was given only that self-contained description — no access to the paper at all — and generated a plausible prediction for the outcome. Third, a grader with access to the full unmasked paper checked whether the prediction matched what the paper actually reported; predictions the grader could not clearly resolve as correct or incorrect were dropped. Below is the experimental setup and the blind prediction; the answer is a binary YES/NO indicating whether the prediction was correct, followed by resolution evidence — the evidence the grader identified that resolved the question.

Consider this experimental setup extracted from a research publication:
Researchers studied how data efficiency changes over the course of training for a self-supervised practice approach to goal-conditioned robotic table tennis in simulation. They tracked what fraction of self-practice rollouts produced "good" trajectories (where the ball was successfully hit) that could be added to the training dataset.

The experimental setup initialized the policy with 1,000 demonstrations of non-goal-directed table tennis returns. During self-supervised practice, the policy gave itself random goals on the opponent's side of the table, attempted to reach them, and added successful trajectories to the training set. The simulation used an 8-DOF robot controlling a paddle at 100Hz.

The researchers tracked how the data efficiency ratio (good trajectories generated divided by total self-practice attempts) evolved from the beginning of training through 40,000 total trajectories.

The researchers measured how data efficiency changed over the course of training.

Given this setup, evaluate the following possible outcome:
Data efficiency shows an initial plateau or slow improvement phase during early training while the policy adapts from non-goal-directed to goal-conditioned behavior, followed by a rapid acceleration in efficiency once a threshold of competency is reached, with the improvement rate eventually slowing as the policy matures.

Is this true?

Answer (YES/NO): NO